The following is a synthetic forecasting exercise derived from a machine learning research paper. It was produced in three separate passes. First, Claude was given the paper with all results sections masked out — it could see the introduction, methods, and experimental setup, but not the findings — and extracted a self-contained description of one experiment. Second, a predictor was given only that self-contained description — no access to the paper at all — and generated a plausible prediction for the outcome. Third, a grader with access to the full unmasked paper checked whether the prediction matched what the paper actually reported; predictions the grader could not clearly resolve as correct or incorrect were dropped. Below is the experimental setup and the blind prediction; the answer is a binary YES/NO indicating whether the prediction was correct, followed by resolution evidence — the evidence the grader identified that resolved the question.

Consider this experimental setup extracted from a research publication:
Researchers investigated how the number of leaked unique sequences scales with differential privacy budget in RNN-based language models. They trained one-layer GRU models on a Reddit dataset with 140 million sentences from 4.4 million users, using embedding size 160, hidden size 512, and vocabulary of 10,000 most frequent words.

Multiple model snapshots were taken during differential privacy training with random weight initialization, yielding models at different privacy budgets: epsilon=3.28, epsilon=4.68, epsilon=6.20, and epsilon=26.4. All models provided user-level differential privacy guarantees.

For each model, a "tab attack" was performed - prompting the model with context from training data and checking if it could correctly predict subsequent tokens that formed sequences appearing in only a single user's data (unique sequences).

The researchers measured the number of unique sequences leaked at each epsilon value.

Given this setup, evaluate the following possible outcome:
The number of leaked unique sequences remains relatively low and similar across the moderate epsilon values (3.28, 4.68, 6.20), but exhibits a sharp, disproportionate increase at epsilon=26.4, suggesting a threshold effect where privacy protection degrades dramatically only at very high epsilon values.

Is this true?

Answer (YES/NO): NO